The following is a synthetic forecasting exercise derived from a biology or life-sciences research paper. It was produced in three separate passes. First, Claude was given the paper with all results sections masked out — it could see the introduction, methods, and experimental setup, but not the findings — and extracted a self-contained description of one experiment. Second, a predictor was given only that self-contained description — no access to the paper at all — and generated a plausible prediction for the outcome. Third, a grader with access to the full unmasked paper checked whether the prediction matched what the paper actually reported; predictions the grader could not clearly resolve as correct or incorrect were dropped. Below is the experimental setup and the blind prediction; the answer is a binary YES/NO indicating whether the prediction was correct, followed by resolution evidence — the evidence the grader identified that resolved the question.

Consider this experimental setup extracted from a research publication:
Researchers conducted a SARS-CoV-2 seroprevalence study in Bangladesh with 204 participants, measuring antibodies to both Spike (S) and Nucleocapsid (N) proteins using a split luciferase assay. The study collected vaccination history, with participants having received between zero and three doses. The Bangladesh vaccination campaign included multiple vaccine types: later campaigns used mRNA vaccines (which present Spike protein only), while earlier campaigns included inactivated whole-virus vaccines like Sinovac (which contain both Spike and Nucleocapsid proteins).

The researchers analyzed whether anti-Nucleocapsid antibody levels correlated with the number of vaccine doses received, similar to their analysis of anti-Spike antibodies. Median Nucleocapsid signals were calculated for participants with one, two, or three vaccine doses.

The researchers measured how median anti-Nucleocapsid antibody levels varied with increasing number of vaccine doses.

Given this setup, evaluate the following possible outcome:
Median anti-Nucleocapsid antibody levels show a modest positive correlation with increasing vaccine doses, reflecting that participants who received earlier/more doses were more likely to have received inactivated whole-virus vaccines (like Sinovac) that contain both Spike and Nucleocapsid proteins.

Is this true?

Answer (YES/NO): NO